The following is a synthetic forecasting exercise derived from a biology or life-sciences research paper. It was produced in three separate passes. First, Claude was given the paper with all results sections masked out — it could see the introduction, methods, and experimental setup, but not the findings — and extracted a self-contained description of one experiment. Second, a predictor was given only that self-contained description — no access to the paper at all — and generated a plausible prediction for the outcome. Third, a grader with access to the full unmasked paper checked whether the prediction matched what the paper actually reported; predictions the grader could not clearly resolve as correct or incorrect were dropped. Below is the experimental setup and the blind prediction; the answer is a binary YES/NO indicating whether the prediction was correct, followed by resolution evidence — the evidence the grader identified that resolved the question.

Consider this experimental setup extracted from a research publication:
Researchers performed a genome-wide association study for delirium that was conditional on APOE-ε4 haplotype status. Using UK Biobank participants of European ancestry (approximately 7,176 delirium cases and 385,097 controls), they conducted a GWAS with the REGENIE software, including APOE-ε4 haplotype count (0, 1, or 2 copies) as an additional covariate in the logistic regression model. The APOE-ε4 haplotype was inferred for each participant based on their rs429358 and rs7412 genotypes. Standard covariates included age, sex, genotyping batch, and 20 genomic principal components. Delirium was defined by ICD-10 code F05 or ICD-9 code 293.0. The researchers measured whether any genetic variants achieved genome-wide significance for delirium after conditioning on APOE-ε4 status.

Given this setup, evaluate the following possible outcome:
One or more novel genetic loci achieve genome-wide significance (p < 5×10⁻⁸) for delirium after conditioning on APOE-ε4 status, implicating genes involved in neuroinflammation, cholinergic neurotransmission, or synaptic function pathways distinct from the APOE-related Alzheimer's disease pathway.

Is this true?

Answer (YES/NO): NO